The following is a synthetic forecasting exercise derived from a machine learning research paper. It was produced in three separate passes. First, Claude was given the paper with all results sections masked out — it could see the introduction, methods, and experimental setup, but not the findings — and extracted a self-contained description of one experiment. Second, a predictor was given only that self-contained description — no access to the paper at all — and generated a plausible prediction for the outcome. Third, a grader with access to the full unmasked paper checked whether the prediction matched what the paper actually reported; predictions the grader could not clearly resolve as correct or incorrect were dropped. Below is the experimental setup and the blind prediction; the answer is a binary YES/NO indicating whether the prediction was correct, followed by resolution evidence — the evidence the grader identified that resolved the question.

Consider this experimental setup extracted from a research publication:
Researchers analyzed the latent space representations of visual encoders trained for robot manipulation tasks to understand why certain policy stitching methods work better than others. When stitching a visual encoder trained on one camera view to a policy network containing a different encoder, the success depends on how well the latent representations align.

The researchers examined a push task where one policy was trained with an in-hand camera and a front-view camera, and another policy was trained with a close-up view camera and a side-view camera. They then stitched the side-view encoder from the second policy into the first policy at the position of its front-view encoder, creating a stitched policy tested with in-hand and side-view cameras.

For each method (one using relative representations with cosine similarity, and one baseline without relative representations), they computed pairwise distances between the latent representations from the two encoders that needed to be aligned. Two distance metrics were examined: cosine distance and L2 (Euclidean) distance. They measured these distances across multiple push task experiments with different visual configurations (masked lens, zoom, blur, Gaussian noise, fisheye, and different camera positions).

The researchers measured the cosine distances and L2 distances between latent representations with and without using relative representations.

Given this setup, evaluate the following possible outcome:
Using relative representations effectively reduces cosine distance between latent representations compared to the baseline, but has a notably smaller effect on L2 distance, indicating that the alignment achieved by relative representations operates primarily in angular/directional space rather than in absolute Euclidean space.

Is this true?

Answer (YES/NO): YES